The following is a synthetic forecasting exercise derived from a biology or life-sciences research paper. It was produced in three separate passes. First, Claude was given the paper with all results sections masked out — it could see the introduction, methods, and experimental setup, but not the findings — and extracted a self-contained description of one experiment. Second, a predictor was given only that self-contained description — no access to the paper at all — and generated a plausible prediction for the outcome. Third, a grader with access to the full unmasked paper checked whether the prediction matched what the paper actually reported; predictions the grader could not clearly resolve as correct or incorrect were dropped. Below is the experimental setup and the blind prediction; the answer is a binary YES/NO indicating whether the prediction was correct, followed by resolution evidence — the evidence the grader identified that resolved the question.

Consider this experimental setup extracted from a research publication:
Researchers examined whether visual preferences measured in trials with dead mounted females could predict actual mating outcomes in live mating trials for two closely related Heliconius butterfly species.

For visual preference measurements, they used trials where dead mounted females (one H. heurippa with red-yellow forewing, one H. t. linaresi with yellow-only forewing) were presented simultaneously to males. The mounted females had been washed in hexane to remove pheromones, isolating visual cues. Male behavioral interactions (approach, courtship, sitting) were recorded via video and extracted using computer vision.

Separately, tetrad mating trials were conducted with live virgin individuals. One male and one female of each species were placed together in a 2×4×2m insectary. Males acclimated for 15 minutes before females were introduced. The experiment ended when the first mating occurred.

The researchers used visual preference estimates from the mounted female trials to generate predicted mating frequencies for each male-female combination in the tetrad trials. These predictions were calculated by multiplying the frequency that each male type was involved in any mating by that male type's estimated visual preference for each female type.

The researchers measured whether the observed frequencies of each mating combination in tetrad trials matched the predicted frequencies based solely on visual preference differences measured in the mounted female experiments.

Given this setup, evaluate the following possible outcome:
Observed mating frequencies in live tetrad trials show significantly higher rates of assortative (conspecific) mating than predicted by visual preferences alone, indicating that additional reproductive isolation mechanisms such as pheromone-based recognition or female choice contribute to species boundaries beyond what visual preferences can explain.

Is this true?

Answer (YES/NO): NO